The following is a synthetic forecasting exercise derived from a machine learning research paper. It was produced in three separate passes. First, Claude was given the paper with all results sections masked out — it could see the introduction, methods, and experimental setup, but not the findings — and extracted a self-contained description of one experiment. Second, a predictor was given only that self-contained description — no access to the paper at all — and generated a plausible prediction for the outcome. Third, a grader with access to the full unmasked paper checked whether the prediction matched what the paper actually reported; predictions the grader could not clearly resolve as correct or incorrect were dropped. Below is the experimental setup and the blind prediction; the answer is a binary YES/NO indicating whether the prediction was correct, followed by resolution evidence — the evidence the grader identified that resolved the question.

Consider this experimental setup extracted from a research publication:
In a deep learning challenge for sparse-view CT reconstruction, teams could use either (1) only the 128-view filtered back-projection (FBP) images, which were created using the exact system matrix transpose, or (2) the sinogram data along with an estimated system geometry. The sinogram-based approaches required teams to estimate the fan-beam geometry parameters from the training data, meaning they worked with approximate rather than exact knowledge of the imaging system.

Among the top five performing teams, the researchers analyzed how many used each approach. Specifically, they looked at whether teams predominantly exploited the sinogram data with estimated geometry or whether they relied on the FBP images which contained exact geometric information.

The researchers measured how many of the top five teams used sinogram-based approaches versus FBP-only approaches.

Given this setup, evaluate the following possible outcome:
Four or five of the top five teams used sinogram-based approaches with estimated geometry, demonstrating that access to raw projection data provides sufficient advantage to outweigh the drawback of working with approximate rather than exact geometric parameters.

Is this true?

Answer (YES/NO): YES